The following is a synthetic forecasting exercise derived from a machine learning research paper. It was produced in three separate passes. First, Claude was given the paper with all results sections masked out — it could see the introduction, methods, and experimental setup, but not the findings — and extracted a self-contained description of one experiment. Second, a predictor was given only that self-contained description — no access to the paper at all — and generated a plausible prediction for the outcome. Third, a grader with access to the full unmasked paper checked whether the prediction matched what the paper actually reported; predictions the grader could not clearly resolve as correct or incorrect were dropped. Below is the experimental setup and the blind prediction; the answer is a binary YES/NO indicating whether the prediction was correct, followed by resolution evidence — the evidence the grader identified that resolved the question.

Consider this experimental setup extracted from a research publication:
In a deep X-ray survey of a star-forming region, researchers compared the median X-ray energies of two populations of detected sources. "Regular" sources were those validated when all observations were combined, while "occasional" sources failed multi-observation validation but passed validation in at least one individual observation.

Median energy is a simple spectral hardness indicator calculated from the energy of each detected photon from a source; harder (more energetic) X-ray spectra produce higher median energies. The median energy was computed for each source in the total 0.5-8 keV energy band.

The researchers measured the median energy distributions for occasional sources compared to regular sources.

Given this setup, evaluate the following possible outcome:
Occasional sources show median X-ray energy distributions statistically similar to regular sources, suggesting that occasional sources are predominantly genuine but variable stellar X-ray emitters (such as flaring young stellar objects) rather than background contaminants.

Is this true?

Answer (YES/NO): NO